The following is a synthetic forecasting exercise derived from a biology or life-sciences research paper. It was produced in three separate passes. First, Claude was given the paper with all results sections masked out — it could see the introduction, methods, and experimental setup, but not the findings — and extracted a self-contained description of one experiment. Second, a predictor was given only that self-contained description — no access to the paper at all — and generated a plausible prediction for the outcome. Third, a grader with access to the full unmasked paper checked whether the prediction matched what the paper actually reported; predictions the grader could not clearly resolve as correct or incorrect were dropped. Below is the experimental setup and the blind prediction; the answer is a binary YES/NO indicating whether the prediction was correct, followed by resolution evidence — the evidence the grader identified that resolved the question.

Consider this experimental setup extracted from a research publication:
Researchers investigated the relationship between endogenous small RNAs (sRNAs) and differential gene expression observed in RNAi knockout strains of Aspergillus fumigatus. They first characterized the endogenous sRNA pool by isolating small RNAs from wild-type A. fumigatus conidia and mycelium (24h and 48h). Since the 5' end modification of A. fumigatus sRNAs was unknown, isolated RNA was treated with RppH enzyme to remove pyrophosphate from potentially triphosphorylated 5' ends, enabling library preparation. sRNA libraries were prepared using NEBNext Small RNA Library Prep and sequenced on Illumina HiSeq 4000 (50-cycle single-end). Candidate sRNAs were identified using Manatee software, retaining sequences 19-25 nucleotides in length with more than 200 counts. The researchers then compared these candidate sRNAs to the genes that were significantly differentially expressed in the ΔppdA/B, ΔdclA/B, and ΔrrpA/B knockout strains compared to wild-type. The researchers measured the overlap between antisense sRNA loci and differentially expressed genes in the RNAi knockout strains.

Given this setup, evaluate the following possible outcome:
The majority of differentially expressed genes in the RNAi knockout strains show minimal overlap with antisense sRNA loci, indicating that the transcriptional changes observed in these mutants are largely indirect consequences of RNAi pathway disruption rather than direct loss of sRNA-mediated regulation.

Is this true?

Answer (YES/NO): YES